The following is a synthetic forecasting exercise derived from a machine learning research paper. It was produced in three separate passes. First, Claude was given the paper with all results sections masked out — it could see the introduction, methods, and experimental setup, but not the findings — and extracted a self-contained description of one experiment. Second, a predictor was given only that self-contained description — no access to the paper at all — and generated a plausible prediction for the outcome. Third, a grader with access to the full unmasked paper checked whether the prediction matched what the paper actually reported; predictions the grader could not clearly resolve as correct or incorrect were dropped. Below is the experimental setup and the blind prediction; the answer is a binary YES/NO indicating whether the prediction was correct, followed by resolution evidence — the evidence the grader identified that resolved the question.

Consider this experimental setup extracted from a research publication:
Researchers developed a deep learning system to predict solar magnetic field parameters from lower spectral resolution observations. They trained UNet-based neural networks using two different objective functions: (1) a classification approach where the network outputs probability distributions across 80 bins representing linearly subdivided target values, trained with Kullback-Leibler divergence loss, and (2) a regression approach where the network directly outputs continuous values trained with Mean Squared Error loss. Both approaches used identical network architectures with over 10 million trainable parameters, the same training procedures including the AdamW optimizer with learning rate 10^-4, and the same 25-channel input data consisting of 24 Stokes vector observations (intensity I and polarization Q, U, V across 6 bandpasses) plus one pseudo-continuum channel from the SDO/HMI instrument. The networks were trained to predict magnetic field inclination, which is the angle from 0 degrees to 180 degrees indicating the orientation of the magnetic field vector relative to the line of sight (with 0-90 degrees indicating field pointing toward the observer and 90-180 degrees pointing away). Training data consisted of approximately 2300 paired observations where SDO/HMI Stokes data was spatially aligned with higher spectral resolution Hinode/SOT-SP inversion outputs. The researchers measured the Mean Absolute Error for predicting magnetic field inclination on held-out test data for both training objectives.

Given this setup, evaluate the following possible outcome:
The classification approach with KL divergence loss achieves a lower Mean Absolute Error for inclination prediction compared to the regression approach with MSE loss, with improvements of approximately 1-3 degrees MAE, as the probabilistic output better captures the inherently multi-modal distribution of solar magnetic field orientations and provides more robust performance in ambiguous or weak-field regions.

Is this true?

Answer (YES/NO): NO